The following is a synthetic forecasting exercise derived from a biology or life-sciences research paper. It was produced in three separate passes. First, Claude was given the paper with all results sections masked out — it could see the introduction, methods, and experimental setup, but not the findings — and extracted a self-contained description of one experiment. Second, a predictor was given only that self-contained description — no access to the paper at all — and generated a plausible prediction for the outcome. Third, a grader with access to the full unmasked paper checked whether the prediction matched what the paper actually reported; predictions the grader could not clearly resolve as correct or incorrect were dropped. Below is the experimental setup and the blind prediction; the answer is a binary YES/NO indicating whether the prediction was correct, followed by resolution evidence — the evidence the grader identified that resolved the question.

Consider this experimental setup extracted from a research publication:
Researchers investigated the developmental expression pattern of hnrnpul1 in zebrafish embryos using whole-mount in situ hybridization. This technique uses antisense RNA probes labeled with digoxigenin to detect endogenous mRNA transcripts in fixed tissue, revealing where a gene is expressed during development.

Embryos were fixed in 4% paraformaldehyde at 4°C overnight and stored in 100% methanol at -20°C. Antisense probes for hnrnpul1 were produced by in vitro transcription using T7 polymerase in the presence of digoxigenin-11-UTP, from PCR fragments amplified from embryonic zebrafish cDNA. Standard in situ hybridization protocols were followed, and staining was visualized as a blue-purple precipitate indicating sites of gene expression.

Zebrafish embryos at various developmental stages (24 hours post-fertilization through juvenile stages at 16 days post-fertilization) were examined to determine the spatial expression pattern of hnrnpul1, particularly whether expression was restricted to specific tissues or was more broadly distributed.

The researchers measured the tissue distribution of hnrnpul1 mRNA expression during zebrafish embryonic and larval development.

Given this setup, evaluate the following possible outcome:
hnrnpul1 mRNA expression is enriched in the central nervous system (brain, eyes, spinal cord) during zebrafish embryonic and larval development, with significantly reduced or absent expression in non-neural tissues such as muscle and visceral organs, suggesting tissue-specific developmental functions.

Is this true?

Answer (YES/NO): NO